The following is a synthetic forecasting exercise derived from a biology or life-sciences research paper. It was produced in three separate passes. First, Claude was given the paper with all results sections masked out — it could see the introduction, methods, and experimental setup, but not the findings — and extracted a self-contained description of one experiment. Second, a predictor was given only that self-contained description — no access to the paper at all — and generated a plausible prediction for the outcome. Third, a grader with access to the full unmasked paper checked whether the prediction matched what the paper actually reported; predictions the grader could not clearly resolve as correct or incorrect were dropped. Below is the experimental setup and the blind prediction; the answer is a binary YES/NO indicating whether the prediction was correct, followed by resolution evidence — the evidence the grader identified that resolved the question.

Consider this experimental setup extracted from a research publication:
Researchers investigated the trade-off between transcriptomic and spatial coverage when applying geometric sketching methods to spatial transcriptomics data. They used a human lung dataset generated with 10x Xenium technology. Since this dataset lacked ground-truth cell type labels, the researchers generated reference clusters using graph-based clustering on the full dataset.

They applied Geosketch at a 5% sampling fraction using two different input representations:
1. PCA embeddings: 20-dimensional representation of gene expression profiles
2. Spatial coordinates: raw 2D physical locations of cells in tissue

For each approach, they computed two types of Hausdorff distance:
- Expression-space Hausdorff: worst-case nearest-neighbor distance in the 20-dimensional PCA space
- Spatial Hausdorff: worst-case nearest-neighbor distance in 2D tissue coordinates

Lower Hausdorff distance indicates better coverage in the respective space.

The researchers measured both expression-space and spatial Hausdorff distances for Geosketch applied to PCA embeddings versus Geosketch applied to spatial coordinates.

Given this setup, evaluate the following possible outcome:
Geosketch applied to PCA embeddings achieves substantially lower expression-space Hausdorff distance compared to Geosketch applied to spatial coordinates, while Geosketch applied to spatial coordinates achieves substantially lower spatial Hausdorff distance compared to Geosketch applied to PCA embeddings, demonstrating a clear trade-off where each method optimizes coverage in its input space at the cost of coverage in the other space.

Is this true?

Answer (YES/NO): NO